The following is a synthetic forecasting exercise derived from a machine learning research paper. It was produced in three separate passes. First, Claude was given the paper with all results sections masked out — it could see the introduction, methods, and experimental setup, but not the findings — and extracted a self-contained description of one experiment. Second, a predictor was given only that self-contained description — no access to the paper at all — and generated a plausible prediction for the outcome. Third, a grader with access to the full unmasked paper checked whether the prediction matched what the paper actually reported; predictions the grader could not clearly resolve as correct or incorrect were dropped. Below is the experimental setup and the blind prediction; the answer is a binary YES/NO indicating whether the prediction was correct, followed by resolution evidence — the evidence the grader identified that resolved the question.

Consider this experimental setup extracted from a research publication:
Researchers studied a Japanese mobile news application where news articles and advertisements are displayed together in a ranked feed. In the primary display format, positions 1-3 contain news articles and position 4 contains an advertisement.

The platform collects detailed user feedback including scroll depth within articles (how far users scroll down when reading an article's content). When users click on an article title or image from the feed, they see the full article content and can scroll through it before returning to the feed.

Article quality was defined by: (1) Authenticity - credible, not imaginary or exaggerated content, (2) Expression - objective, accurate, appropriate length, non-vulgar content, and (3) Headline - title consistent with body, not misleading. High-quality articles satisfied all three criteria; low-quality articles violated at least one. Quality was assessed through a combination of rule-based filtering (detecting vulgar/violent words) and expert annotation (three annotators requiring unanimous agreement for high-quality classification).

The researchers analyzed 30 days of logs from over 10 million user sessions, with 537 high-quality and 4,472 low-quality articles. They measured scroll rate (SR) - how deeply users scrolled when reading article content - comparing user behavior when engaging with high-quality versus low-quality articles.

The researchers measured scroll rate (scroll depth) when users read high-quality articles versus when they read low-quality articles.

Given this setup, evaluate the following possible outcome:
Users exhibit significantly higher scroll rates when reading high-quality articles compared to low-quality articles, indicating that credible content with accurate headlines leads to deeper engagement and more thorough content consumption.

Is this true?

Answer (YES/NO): YES